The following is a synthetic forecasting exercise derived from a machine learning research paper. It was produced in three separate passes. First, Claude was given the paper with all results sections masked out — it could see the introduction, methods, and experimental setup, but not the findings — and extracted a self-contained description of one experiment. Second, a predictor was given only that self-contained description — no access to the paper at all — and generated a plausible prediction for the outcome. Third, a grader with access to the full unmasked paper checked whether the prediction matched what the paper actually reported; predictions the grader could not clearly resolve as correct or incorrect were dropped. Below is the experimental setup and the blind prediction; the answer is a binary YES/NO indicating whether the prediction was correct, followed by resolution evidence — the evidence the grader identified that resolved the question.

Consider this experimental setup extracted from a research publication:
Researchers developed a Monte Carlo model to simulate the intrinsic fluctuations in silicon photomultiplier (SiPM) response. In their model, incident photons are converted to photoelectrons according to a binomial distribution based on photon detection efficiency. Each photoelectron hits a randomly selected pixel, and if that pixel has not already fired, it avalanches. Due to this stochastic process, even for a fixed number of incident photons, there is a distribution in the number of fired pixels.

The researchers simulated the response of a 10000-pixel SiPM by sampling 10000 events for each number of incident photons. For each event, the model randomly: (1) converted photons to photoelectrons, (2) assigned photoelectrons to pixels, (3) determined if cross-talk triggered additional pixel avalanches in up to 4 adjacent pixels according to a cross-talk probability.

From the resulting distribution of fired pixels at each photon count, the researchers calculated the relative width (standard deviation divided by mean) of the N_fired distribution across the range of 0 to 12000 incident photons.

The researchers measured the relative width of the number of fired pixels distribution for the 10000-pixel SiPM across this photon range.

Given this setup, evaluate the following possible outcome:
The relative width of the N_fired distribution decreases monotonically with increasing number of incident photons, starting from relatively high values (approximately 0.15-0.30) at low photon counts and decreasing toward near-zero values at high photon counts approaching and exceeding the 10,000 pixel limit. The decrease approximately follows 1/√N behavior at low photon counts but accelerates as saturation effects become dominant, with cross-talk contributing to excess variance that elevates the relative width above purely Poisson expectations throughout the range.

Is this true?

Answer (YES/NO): NO